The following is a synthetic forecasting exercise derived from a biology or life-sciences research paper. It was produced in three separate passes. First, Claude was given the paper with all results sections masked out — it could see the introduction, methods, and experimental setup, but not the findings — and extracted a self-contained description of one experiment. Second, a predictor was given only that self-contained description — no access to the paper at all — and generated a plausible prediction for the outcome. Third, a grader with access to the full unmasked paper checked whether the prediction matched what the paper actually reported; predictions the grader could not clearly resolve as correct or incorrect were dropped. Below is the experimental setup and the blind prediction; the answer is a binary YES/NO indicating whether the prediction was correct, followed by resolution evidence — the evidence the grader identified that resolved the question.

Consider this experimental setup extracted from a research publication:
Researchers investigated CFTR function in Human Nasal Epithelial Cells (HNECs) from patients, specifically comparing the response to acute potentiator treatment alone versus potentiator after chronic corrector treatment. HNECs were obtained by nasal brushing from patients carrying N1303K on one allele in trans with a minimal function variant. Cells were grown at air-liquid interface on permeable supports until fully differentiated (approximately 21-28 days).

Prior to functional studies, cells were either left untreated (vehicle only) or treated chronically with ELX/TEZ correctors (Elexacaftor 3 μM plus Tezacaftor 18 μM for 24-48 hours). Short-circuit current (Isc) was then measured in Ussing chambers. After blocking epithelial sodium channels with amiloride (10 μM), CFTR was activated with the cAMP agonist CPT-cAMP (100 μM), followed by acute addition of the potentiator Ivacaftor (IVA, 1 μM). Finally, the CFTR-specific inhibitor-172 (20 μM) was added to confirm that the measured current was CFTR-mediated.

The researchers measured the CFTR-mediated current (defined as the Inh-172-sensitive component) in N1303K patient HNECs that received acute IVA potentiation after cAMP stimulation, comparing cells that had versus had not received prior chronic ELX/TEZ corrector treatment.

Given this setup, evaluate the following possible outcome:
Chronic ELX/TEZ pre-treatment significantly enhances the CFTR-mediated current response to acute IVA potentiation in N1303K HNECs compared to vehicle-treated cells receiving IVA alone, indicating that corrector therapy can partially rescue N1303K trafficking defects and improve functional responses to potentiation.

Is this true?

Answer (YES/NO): NO